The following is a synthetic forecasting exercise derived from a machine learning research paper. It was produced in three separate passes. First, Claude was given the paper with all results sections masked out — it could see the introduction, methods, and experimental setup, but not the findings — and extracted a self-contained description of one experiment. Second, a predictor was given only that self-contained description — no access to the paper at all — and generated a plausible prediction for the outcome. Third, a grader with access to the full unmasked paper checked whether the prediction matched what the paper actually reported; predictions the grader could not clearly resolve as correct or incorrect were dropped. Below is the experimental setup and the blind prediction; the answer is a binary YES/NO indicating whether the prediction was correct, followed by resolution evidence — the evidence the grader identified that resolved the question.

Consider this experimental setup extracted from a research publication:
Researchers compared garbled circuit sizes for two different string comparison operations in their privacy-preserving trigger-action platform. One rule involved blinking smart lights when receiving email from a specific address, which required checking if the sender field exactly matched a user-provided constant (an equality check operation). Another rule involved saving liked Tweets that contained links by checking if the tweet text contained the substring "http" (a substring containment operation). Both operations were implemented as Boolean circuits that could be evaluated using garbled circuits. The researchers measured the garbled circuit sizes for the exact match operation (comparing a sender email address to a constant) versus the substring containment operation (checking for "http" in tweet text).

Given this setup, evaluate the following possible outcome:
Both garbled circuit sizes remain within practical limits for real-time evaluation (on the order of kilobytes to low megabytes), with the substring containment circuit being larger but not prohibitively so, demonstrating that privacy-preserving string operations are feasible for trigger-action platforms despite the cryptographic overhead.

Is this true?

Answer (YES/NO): YES